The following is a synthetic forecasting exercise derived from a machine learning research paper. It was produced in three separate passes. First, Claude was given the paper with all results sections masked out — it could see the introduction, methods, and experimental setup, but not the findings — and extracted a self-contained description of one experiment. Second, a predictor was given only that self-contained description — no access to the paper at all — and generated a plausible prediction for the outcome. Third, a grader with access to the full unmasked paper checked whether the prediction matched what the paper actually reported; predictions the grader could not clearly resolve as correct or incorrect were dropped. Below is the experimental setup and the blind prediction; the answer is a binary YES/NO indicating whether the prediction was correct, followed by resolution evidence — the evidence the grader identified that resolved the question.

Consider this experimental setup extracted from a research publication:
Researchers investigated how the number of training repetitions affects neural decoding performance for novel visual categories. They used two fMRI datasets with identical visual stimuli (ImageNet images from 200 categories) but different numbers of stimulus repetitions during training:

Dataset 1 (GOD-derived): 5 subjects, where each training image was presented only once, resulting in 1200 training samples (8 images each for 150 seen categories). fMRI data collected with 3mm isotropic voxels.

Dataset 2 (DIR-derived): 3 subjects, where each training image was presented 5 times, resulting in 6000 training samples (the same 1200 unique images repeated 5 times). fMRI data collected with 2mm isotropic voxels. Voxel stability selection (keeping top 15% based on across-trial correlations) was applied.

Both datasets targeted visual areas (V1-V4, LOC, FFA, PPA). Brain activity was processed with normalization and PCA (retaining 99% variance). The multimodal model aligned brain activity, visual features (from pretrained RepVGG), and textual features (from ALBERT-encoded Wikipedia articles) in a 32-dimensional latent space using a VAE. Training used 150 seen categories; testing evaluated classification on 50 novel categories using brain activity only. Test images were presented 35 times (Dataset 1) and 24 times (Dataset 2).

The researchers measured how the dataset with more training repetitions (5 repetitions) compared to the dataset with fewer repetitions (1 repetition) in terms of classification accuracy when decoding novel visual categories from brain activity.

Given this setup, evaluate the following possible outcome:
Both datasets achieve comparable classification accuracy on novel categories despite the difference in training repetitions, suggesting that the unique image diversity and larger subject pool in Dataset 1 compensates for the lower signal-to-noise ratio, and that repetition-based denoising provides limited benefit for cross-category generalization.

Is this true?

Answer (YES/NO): NO